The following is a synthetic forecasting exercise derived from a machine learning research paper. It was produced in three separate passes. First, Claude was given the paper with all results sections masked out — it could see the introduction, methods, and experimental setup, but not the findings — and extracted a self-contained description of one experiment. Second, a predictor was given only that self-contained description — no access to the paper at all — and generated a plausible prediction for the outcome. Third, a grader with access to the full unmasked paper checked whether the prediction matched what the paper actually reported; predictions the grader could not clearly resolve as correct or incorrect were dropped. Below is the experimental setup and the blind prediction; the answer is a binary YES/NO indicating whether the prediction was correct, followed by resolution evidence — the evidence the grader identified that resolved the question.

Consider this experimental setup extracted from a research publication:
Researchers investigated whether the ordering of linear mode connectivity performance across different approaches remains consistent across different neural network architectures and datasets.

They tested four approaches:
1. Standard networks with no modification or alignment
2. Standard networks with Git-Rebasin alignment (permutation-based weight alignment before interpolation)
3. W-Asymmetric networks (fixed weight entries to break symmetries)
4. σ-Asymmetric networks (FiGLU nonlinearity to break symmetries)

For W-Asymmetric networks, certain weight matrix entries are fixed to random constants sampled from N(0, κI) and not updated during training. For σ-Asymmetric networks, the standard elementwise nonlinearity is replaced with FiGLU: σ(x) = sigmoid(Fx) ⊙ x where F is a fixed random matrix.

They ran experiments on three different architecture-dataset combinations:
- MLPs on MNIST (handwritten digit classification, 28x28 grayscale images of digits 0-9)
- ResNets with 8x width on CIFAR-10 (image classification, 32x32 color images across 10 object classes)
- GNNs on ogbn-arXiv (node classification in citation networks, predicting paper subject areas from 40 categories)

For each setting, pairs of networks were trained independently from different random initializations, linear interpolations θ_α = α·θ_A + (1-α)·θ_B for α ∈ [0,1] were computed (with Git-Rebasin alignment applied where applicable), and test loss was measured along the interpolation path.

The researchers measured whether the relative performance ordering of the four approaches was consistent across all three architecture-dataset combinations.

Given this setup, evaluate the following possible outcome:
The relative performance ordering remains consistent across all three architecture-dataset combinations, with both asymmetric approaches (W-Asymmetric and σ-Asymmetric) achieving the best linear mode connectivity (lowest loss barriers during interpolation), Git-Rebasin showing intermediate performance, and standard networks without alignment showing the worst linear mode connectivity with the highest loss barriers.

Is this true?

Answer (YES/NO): NO